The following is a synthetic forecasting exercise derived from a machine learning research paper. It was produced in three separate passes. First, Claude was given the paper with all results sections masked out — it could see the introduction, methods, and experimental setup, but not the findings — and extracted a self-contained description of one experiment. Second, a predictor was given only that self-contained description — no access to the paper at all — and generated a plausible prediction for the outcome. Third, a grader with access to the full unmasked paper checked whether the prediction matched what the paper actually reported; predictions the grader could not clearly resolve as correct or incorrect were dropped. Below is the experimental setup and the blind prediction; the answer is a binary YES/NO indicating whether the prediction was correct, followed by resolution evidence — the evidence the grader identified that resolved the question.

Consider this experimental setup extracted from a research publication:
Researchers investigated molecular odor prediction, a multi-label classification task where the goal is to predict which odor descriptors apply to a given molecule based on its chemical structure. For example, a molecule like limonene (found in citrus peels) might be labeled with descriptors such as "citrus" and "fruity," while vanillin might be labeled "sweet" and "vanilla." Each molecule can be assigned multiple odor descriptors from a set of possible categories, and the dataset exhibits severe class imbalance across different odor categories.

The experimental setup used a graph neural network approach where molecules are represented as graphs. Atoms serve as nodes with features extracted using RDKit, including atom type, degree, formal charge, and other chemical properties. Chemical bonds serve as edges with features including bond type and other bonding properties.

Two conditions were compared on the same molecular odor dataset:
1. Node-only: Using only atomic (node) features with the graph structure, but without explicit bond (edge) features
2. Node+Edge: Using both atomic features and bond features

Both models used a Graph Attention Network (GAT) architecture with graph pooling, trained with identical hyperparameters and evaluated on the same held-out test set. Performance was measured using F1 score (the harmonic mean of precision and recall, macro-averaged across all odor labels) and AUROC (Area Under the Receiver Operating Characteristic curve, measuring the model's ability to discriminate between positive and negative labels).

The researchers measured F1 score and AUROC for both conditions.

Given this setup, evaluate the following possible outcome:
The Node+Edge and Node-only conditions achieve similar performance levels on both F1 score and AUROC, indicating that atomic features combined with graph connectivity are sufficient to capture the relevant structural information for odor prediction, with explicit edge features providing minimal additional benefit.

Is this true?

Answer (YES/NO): NO